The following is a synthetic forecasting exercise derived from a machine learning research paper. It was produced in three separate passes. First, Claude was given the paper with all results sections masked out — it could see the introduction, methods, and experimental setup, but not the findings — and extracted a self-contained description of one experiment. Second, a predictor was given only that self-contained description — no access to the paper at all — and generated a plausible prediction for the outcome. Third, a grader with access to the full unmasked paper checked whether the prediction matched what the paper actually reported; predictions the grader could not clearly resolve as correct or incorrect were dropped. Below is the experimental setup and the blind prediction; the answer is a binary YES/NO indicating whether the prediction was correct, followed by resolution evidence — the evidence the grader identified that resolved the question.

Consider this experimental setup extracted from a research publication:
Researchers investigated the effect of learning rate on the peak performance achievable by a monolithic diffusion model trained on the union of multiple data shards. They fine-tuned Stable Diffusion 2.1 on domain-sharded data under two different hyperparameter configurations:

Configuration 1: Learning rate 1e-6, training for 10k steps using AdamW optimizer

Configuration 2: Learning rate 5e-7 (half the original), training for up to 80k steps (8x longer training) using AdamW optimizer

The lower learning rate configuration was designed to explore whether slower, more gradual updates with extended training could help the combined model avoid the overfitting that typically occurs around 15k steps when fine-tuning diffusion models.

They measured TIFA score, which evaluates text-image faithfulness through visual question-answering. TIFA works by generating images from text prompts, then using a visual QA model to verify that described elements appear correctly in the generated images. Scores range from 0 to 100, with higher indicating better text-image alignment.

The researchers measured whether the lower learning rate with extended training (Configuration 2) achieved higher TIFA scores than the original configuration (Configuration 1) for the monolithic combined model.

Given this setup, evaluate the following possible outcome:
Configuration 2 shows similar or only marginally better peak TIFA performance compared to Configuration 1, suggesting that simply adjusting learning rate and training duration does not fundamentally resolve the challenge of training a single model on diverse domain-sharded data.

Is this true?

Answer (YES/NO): YES